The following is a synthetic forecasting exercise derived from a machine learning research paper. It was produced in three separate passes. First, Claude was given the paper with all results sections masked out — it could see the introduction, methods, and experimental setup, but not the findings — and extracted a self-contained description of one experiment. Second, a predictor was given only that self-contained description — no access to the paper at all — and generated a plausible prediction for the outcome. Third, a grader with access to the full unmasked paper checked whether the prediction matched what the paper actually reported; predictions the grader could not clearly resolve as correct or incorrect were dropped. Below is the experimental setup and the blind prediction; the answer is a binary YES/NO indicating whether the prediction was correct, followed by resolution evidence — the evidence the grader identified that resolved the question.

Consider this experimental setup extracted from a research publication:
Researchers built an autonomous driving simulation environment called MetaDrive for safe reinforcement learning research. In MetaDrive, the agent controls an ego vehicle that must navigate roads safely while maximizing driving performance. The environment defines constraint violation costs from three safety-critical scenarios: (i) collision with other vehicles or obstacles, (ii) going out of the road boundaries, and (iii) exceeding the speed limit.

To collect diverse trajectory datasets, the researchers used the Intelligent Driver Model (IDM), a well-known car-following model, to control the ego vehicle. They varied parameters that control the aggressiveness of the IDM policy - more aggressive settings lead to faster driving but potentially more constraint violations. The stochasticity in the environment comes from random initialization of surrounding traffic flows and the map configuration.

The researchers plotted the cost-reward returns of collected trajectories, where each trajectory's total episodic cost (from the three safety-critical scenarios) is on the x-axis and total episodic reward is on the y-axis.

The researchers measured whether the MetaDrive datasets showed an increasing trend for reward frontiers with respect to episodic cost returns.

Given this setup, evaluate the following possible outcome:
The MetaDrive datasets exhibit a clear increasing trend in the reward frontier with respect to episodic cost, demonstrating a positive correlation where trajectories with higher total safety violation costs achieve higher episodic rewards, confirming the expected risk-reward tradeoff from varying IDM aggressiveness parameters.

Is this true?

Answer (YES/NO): NO